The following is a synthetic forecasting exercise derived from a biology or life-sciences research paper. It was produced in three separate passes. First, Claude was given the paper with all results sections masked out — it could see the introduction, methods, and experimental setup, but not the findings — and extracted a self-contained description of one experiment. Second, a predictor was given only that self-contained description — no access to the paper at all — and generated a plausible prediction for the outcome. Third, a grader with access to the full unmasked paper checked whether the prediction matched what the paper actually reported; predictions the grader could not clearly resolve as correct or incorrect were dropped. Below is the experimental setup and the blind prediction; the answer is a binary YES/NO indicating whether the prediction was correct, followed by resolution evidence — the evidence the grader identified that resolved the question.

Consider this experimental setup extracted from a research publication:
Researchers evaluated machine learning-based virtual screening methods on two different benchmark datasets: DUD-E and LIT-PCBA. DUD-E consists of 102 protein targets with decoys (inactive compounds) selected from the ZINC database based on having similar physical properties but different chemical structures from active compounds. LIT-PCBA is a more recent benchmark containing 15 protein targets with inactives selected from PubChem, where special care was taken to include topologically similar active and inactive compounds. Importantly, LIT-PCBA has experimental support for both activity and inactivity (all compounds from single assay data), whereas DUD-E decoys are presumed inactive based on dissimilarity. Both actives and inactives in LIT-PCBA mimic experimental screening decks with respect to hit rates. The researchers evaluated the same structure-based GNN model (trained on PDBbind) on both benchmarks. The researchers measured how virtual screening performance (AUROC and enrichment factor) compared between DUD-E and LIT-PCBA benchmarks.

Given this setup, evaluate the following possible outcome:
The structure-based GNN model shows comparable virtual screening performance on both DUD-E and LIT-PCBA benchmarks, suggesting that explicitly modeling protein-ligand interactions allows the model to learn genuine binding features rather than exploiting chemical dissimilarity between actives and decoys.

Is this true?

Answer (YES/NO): NO